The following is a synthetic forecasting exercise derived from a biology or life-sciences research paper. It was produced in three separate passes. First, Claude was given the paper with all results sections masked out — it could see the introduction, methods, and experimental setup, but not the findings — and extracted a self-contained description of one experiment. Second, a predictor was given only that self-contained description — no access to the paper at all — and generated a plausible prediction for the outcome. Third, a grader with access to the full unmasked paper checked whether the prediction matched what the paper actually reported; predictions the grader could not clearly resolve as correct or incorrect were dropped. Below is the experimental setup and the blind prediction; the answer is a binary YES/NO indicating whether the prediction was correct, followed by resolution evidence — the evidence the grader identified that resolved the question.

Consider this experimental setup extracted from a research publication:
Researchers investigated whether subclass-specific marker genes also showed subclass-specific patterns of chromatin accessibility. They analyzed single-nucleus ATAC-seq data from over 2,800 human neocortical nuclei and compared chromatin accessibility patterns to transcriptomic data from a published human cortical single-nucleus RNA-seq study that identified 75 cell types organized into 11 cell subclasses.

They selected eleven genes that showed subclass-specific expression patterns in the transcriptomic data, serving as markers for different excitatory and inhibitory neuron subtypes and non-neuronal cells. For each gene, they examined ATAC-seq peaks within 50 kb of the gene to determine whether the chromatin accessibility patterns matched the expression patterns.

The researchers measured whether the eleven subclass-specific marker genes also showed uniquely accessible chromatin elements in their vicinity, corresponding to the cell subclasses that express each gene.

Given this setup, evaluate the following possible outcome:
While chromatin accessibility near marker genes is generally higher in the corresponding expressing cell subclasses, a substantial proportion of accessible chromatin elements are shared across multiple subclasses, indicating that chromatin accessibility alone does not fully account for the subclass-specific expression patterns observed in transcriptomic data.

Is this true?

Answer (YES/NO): NO